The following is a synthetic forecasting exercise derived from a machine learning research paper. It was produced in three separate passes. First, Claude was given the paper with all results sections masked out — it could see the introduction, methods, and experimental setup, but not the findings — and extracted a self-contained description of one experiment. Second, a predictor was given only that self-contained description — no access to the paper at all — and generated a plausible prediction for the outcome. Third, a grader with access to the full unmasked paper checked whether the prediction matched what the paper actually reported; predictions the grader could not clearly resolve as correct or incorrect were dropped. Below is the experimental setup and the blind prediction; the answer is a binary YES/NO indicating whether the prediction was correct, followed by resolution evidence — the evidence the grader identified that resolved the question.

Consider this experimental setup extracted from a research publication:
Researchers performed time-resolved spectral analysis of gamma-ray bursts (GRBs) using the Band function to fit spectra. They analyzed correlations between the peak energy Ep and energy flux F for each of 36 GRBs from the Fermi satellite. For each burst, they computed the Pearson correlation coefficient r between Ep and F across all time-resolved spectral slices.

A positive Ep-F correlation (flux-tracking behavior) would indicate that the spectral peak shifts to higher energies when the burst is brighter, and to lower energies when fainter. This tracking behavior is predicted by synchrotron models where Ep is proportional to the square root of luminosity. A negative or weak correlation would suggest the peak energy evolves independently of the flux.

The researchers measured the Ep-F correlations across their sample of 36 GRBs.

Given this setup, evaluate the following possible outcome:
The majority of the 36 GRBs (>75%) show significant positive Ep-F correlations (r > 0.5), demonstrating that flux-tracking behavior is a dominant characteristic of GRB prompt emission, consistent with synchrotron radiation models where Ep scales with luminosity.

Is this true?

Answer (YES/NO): YES